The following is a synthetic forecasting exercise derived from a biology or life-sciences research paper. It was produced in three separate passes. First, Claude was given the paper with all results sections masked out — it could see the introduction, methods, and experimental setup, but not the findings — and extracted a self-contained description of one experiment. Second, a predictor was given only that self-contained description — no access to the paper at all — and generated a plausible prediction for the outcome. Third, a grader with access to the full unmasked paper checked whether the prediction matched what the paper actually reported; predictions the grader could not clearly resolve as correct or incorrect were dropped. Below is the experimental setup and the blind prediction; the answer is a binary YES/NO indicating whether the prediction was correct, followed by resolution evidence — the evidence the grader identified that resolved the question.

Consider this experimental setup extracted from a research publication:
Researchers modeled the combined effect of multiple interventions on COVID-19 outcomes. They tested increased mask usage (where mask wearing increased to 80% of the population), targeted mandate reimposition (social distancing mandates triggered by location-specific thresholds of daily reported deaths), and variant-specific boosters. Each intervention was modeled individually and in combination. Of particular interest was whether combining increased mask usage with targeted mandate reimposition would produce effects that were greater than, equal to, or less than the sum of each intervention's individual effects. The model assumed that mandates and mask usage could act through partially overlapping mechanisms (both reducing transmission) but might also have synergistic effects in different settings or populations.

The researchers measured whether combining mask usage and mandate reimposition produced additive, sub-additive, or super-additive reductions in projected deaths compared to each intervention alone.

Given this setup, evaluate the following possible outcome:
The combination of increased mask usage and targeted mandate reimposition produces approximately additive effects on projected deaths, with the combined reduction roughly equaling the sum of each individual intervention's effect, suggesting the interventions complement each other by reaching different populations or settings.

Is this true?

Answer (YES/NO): NO